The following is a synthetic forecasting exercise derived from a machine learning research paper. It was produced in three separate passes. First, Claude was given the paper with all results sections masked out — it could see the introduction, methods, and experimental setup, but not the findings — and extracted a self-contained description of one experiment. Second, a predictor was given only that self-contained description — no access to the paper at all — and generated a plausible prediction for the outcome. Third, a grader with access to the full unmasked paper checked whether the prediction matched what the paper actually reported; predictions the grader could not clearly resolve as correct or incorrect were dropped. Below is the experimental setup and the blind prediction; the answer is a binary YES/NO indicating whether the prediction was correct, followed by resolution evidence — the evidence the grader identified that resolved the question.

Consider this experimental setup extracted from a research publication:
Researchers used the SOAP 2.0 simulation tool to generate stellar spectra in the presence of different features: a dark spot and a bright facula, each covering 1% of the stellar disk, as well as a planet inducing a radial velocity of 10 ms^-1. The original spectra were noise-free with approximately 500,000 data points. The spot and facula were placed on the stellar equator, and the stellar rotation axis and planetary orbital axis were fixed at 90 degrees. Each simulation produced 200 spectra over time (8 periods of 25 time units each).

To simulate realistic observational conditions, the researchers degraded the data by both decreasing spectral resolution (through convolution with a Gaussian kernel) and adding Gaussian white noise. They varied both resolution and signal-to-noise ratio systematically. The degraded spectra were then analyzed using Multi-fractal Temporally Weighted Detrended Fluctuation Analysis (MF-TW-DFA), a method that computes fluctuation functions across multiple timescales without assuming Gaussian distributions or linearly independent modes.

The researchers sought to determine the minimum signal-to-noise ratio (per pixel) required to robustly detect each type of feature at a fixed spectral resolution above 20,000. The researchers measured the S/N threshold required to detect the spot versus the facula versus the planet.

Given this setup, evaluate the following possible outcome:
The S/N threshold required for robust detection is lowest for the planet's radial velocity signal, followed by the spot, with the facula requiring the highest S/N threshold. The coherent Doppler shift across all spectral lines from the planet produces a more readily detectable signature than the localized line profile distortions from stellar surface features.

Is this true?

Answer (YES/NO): NO